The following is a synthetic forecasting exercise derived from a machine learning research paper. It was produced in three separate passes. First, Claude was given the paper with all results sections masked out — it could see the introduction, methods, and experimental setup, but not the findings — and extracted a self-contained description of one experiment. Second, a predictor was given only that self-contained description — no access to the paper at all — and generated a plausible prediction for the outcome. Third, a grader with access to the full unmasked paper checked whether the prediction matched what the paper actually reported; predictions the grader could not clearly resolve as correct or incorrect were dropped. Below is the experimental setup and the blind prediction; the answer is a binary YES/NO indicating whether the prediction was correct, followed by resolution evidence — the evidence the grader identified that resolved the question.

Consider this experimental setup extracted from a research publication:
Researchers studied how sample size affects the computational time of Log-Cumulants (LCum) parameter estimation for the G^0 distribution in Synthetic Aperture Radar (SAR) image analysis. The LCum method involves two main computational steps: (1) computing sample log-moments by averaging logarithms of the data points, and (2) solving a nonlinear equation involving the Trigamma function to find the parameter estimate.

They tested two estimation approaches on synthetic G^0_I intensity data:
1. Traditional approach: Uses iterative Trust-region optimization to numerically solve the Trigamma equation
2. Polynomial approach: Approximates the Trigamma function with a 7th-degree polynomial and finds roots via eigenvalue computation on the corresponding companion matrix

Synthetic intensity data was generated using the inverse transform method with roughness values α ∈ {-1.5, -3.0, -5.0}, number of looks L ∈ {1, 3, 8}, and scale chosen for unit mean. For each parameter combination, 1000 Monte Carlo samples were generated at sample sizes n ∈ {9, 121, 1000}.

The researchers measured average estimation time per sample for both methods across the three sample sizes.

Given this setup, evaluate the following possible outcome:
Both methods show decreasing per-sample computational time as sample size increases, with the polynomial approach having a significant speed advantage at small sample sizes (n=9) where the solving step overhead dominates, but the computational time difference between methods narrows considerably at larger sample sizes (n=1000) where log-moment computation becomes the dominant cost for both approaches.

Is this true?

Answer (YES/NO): NO